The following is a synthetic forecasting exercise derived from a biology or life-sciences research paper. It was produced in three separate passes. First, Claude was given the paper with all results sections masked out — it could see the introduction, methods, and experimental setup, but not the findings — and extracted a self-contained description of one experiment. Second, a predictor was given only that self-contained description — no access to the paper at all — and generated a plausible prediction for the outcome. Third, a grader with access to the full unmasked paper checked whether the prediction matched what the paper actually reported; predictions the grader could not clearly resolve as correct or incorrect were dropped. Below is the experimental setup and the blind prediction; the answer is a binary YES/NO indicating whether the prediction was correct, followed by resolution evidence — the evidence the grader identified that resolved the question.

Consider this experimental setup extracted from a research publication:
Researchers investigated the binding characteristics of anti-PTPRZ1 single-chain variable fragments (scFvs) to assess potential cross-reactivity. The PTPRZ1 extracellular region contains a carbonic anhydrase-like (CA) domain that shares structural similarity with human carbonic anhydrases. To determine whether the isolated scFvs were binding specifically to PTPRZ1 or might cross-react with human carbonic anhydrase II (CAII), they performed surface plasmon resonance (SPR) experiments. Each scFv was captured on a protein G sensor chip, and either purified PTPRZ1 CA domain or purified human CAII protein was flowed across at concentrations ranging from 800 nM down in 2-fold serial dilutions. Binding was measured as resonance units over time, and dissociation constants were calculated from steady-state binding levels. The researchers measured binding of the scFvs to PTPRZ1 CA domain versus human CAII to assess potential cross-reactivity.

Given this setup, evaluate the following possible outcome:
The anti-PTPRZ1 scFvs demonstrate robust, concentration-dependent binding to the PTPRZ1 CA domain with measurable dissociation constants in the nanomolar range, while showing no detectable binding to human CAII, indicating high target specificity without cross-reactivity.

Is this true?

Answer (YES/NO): YES